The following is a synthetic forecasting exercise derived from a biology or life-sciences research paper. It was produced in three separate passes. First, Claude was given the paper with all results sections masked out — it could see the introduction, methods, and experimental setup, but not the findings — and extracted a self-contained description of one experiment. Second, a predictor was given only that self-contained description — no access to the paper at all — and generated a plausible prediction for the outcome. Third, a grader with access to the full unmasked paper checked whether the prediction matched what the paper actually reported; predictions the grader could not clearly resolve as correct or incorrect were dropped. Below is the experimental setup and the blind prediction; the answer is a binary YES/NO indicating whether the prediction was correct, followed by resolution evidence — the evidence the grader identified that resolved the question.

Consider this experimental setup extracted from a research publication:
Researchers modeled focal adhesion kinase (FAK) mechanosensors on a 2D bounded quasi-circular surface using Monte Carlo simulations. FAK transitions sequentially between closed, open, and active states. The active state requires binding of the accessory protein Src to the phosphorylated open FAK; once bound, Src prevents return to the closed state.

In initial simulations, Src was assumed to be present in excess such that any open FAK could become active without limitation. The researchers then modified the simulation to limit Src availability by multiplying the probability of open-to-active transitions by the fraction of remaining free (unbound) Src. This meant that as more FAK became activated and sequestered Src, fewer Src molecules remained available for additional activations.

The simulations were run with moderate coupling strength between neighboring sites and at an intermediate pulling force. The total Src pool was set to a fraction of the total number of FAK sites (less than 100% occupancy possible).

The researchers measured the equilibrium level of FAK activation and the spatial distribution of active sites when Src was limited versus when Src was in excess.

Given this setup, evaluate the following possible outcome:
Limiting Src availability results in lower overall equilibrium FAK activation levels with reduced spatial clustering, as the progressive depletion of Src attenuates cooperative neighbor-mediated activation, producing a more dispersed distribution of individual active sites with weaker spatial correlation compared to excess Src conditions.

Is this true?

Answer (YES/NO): YES